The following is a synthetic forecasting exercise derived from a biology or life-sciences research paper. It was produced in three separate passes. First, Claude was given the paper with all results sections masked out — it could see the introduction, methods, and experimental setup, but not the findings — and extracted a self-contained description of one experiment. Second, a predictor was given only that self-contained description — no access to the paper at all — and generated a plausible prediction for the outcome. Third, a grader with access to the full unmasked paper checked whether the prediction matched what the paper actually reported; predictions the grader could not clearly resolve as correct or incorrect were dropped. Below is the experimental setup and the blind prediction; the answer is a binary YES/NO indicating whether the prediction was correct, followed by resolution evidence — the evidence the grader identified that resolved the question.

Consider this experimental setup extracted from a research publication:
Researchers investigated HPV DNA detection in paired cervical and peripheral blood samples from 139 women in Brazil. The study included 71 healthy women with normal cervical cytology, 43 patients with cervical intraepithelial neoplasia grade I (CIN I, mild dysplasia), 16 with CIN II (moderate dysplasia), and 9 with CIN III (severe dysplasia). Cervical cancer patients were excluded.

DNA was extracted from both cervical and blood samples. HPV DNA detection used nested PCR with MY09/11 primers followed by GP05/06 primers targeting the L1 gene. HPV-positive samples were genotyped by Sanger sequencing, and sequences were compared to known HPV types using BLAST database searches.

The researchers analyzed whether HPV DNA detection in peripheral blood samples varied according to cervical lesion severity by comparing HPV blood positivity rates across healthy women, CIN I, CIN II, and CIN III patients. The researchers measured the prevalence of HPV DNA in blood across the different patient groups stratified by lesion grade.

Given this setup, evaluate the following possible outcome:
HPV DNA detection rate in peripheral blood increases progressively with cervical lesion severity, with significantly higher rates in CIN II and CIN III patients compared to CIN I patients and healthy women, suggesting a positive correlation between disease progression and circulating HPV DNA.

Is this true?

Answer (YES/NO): NO